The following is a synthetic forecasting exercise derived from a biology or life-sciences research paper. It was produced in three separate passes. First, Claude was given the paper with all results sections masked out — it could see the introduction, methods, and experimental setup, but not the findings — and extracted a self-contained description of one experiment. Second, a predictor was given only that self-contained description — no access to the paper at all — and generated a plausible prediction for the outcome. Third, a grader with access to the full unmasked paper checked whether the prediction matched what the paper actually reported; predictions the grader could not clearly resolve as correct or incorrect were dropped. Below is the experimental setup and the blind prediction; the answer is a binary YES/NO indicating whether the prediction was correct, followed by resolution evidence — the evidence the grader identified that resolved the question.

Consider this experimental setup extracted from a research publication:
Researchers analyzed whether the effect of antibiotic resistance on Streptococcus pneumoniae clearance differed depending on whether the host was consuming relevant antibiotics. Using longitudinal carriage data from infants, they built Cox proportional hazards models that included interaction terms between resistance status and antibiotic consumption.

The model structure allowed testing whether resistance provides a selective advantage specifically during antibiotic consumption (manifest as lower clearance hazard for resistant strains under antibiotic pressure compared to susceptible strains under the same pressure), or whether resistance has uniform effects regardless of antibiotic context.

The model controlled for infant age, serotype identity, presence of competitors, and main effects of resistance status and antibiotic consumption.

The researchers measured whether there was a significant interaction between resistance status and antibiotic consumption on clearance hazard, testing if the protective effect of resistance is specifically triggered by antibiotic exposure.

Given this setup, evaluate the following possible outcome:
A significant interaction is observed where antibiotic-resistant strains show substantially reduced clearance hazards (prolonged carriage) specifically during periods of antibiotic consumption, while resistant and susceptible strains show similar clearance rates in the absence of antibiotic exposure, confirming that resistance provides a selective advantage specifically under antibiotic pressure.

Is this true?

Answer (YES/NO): NO